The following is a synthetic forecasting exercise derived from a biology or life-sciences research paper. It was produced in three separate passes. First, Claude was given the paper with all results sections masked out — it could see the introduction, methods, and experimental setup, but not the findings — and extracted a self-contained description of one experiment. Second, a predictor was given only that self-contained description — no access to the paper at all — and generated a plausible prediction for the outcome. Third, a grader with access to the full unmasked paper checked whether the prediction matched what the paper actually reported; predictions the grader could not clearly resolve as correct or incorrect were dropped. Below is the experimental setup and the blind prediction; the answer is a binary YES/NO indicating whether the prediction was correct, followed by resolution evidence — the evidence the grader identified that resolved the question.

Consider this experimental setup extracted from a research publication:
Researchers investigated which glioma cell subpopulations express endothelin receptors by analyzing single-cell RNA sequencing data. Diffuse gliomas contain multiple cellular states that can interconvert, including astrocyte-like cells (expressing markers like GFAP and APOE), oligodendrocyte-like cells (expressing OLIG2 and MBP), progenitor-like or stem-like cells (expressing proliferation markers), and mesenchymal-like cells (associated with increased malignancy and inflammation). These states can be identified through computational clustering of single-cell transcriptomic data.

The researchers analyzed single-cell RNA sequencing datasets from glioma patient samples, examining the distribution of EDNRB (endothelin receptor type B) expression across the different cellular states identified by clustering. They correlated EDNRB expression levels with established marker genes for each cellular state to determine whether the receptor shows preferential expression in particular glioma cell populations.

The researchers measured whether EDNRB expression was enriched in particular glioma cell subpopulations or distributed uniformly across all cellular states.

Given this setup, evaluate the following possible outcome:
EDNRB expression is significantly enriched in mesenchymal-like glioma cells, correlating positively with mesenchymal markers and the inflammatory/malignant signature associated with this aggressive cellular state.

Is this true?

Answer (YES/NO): NO